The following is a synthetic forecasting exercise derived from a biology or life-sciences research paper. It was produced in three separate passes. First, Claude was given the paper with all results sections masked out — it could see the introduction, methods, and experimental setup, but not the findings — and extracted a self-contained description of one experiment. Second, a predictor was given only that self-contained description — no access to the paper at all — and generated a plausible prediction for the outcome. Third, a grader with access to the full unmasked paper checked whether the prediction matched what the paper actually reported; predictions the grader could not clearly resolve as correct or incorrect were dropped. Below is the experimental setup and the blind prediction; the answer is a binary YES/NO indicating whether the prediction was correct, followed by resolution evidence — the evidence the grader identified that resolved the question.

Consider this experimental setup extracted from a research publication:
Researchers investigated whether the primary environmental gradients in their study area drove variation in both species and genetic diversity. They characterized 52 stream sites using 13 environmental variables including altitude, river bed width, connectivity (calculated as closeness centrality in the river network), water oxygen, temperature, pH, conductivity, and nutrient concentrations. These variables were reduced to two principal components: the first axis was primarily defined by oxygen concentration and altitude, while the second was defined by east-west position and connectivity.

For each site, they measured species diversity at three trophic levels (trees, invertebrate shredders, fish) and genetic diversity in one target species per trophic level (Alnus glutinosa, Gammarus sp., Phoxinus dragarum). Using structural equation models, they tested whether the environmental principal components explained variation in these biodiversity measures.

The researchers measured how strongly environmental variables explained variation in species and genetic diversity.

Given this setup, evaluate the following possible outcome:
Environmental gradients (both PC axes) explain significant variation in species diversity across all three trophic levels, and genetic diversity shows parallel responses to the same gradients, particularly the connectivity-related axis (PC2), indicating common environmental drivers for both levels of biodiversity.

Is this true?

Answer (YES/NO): NO